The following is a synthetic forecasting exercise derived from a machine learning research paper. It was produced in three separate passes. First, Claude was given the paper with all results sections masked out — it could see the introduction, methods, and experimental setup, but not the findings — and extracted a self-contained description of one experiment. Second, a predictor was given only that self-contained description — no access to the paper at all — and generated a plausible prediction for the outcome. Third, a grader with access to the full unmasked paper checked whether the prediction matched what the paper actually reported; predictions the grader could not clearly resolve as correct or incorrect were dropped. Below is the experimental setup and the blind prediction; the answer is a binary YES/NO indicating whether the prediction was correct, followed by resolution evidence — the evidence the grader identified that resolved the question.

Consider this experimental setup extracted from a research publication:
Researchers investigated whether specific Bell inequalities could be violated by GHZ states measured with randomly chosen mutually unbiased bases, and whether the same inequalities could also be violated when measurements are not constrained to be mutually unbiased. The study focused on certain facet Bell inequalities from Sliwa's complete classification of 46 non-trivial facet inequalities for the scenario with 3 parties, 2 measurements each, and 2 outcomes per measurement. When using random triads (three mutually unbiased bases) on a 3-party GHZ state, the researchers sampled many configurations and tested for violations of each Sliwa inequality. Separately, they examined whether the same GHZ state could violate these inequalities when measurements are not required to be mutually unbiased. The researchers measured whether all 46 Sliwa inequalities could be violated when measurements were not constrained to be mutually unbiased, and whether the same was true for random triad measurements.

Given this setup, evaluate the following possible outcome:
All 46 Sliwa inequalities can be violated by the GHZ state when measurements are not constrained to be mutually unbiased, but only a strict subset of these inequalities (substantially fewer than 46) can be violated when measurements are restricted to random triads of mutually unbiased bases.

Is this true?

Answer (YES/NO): NO